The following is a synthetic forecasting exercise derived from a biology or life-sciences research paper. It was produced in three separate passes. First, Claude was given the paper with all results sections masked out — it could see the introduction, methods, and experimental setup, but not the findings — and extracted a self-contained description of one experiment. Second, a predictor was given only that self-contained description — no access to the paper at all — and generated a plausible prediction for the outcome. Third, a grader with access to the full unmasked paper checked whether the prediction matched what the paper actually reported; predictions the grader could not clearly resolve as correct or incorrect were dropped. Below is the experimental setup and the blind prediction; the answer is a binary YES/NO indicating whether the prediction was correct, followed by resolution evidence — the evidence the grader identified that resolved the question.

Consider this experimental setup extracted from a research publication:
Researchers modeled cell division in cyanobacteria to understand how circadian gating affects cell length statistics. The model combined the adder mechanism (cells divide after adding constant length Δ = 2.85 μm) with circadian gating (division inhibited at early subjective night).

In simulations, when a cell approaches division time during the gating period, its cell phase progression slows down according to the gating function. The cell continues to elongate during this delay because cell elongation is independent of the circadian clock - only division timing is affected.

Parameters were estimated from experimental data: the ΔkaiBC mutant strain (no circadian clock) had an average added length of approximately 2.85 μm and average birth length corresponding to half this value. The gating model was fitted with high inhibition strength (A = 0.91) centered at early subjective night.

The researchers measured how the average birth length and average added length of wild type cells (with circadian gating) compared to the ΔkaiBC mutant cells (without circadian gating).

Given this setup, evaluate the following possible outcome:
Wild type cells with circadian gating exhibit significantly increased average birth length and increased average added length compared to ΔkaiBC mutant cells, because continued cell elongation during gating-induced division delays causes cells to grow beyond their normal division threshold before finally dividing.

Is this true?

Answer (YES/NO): YES